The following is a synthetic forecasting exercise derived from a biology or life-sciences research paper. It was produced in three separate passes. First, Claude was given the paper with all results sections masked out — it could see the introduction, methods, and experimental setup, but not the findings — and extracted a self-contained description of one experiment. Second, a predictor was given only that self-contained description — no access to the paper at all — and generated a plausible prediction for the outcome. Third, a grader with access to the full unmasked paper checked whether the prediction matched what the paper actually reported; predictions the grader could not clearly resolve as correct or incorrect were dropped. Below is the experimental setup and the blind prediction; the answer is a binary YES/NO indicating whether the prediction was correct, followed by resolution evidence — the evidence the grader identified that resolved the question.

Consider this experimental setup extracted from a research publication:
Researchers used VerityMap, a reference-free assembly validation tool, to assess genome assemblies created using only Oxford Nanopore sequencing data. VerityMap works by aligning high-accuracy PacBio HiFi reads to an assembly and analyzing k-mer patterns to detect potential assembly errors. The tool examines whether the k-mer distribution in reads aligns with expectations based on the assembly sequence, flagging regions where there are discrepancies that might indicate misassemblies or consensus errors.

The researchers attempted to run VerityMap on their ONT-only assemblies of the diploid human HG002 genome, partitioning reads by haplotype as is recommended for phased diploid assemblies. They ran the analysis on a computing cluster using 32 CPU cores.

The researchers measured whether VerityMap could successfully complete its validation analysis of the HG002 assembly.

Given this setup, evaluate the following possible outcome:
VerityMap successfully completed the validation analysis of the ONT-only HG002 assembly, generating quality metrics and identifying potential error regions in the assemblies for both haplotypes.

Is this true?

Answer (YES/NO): NO